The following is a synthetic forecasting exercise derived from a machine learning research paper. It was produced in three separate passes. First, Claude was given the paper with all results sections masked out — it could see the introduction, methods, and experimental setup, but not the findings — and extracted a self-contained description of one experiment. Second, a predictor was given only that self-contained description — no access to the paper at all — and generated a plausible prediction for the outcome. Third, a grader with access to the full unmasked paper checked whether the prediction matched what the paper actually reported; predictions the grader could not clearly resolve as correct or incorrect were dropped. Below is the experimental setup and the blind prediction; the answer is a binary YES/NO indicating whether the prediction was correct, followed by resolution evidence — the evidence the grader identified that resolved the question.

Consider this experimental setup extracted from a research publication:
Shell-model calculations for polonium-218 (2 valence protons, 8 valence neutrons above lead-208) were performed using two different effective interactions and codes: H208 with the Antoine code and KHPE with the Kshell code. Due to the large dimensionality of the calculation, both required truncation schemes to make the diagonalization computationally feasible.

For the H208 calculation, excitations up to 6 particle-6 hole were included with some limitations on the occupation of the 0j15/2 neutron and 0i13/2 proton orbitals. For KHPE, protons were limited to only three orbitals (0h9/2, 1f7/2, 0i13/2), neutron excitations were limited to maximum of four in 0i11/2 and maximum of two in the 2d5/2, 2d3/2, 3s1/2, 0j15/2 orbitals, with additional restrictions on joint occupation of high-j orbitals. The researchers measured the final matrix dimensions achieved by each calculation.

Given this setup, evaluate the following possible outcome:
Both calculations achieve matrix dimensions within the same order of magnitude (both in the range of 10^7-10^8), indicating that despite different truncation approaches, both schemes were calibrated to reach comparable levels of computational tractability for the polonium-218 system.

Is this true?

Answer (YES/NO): NO